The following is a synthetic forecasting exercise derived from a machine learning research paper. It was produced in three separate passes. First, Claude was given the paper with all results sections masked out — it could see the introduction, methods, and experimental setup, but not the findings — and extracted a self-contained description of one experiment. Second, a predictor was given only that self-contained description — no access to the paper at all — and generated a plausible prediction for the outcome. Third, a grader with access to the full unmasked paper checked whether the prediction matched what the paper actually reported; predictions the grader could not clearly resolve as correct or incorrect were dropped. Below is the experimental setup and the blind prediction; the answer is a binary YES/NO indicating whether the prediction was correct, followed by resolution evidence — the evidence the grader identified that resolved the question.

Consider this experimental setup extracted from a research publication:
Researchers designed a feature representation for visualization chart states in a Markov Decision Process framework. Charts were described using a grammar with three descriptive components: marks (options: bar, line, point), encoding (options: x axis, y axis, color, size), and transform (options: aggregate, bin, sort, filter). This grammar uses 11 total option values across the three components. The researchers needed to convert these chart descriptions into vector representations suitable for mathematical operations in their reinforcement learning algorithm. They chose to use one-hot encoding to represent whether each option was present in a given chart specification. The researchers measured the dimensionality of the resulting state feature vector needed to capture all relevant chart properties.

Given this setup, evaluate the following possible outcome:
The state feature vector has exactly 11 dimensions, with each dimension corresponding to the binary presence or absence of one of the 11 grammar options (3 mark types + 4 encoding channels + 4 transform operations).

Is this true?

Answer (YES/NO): NO